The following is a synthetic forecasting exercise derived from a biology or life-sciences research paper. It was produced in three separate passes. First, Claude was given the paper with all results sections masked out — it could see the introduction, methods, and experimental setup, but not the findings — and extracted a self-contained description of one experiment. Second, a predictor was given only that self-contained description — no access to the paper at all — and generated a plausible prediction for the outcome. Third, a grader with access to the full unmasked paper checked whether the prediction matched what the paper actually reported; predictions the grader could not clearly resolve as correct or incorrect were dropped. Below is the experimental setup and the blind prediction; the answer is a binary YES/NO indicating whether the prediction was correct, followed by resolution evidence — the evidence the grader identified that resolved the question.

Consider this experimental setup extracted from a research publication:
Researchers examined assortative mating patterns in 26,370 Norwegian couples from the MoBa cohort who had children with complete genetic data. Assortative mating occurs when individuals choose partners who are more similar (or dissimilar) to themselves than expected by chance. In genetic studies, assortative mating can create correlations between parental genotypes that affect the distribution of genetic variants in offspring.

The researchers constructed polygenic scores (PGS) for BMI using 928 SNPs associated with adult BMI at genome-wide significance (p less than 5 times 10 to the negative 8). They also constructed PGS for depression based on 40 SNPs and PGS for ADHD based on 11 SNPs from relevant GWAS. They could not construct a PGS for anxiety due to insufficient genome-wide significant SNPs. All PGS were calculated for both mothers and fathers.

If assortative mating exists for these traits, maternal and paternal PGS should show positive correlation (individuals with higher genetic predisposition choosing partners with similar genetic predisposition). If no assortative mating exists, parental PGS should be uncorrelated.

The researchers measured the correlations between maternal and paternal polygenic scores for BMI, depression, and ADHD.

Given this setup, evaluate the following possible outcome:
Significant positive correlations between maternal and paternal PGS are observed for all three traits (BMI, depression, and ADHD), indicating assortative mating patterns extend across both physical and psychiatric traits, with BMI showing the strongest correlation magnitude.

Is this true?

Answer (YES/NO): NO